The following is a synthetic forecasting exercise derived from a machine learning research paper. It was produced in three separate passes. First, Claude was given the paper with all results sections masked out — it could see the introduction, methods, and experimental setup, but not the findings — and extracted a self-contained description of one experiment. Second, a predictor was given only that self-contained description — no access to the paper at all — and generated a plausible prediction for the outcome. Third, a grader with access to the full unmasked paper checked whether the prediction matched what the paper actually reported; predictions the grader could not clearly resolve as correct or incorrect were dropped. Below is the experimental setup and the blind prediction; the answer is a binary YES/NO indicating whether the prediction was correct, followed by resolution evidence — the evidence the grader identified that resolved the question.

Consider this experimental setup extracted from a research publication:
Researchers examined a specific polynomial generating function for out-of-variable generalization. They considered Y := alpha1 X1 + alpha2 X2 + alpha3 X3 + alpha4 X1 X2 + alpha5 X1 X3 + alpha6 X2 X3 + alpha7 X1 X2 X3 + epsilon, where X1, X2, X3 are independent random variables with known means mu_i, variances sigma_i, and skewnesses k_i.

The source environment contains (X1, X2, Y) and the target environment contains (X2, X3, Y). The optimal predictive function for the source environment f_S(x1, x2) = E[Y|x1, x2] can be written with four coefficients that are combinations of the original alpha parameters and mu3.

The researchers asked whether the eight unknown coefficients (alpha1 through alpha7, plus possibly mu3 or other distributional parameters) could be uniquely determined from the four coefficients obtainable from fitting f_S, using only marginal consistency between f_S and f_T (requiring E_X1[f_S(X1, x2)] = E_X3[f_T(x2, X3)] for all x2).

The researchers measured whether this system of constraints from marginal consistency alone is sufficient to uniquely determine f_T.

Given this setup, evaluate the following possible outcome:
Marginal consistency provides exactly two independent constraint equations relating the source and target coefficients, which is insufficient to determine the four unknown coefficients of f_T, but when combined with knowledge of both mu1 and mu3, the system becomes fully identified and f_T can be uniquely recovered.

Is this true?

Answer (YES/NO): NO